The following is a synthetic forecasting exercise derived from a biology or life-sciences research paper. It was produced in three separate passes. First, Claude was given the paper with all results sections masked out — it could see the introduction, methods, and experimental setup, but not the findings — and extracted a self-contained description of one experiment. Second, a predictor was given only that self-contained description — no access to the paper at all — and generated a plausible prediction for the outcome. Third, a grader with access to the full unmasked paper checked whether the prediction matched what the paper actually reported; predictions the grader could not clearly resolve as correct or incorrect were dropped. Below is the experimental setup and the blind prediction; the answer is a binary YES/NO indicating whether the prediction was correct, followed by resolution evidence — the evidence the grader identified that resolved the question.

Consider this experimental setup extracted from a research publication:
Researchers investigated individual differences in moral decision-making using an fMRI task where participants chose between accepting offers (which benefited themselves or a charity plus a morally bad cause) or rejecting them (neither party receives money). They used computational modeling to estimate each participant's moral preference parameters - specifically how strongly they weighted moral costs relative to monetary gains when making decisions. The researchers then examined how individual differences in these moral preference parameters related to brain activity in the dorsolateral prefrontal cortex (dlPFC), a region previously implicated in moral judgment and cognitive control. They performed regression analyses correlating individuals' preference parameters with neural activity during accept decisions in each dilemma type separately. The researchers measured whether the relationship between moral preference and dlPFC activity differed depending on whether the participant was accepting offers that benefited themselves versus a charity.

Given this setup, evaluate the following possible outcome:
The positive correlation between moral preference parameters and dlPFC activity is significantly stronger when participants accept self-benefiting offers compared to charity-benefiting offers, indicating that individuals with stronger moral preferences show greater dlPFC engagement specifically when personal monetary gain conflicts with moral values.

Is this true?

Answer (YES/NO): YES